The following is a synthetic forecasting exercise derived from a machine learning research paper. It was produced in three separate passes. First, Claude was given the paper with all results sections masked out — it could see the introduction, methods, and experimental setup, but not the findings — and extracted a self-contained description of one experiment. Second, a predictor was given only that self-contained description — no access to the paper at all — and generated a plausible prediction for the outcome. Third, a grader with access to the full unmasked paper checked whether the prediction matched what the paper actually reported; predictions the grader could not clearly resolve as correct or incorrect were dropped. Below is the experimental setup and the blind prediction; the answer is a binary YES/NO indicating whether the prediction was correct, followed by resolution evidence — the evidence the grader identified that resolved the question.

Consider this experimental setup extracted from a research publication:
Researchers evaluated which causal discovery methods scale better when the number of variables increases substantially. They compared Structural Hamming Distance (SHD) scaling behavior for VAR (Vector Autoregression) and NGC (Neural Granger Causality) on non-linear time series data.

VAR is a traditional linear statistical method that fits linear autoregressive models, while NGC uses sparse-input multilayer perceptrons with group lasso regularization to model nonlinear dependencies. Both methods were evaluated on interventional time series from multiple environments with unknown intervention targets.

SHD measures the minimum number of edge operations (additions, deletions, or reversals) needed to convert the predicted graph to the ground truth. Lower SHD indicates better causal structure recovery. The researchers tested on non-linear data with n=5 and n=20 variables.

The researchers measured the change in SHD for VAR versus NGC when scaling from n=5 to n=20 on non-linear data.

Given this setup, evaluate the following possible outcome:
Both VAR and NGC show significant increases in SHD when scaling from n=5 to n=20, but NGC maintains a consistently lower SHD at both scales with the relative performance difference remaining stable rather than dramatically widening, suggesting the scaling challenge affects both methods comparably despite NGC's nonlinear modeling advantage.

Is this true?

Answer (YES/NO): NO